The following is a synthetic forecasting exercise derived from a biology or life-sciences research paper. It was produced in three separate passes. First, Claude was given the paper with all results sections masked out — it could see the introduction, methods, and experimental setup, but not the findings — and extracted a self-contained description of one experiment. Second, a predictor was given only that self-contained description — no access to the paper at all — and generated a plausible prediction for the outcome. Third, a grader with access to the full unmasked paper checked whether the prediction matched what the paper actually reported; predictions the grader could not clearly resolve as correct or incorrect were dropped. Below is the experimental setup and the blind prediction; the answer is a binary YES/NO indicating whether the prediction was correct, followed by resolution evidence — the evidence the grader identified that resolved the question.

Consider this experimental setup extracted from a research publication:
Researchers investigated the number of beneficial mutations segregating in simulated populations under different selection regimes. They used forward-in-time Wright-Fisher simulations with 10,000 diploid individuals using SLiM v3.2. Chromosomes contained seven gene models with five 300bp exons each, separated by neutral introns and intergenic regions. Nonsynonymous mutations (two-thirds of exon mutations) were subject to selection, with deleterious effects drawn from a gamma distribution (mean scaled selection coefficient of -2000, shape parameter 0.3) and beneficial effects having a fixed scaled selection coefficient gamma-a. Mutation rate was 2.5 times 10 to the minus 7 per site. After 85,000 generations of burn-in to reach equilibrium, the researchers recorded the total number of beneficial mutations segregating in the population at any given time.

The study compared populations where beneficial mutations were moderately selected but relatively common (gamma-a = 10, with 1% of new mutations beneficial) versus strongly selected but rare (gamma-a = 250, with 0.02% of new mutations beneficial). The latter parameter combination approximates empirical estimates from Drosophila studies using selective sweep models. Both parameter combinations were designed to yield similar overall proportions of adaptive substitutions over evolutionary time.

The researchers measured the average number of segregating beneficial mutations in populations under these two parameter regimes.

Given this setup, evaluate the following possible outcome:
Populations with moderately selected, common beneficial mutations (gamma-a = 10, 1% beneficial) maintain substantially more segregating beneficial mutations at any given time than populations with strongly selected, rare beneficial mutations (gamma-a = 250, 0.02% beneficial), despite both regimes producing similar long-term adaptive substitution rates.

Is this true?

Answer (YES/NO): YES